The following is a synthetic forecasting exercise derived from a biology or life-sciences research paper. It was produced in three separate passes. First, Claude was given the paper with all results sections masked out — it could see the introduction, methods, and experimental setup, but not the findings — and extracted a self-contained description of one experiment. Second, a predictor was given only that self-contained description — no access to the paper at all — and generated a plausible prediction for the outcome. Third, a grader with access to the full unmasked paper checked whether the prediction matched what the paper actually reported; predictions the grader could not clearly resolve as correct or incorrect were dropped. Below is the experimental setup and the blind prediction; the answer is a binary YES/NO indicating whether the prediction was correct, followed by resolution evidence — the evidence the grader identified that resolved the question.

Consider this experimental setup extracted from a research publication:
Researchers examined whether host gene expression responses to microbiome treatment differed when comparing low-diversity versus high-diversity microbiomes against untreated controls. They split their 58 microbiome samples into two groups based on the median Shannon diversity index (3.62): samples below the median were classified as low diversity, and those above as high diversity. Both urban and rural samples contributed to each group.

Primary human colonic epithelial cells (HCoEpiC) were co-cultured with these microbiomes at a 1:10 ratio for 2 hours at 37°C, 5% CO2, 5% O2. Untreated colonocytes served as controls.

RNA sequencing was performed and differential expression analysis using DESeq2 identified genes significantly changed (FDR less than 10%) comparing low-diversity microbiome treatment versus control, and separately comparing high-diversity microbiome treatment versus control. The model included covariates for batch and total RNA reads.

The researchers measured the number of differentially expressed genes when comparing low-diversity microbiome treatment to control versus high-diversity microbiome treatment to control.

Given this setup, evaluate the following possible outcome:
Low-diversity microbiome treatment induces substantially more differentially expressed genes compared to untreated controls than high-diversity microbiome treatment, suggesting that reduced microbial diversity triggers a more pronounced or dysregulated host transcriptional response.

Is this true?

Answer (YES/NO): NO